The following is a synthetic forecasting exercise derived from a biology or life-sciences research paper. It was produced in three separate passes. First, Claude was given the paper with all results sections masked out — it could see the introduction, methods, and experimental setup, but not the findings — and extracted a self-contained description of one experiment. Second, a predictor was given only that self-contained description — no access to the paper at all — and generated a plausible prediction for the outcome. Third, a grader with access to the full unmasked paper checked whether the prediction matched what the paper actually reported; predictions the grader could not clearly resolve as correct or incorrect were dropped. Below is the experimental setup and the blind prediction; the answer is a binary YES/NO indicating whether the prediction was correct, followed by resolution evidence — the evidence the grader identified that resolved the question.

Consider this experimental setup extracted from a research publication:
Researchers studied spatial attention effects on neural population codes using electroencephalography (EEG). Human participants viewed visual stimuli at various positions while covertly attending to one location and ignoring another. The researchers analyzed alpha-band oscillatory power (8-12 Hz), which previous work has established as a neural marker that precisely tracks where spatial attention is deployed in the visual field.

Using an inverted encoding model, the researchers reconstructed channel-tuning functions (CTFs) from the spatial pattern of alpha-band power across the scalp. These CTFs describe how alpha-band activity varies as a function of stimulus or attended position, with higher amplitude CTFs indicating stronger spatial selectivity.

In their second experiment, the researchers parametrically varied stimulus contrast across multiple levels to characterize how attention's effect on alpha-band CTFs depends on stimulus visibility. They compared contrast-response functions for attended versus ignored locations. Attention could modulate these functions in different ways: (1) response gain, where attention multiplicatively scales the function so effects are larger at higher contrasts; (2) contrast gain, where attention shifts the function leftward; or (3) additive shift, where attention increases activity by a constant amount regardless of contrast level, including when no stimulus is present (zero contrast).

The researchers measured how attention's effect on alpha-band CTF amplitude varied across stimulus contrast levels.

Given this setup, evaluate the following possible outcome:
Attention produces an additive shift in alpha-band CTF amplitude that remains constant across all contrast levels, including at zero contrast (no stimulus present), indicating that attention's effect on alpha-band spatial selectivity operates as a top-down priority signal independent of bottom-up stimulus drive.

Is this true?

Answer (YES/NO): YES